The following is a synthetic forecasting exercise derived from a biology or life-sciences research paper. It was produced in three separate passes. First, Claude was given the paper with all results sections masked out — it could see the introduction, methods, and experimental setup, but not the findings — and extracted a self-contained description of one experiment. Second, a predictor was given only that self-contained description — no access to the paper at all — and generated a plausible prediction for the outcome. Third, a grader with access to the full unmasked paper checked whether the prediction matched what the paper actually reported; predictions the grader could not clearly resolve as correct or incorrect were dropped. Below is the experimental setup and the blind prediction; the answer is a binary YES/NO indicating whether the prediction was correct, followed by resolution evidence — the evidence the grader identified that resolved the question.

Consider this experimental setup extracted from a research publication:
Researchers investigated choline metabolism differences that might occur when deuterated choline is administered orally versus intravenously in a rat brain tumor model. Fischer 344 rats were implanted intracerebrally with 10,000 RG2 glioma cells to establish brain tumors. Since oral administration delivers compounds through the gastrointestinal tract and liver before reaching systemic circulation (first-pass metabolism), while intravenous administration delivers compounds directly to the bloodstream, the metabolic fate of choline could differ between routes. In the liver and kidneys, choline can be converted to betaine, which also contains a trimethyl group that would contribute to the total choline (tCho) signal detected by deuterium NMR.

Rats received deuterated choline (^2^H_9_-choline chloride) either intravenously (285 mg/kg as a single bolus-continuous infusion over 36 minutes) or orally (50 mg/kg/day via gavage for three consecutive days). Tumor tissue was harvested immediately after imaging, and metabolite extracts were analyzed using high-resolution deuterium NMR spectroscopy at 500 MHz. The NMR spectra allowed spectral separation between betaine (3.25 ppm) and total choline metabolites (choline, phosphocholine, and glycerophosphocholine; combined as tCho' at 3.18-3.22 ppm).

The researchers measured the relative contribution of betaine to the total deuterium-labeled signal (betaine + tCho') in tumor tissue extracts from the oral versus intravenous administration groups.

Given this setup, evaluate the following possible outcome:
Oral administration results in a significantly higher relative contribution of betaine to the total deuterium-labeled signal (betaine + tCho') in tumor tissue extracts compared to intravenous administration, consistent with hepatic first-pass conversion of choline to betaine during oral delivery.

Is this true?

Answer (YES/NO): YES